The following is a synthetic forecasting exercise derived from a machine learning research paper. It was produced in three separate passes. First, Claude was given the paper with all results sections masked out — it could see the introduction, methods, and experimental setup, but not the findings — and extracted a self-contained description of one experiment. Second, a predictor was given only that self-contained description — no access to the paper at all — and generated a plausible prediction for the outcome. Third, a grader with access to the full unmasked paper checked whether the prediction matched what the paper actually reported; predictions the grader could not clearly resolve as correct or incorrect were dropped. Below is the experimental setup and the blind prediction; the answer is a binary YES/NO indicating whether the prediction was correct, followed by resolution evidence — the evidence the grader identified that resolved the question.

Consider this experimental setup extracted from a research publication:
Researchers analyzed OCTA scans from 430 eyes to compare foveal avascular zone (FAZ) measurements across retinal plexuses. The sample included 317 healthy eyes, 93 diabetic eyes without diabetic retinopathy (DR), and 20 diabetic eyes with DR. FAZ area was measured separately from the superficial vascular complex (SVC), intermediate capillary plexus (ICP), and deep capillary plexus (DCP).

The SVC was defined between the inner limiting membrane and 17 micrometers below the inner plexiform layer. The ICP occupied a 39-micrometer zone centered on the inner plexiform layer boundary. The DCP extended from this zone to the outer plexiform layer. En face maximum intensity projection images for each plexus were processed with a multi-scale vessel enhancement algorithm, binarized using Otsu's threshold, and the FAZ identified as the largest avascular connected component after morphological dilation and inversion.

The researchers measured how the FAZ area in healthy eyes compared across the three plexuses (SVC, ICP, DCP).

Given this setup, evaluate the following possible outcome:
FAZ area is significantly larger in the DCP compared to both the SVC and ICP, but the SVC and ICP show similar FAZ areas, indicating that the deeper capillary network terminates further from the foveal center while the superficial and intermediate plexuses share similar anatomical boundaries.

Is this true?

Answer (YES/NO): NO